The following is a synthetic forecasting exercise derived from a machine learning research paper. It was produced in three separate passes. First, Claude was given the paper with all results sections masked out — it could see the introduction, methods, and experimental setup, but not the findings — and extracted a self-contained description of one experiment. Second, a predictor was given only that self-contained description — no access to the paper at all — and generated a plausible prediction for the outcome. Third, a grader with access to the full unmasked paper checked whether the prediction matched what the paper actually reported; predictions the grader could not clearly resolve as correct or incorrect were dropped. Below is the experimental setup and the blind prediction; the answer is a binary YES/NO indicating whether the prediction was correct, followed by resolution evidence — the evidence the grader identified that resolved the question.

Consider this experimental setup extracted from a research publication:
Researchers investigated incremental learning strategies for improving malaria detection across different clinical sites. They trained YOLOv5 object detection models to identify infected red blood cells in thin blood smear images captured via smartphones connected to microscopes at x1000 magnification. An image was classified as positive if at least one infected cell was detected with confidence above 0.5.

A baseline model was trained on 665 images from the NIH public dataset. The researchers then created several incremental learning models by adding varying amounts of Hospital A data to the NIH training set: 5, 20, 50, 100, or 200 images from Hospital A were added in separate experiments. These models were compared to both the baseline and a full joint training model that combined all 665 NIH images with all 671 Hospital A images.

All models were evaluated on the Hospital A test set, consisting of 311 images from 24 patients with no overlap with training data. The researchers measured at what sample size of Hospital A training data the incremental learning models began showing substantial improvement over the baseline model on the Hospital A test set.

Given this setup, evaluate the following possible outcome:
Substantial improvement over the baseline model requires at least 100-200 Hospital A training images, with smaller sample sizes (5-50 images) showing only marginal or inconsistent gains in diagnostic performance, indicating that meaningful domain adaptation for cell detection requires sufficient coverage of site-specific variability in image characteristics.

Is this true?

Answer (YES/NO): NO